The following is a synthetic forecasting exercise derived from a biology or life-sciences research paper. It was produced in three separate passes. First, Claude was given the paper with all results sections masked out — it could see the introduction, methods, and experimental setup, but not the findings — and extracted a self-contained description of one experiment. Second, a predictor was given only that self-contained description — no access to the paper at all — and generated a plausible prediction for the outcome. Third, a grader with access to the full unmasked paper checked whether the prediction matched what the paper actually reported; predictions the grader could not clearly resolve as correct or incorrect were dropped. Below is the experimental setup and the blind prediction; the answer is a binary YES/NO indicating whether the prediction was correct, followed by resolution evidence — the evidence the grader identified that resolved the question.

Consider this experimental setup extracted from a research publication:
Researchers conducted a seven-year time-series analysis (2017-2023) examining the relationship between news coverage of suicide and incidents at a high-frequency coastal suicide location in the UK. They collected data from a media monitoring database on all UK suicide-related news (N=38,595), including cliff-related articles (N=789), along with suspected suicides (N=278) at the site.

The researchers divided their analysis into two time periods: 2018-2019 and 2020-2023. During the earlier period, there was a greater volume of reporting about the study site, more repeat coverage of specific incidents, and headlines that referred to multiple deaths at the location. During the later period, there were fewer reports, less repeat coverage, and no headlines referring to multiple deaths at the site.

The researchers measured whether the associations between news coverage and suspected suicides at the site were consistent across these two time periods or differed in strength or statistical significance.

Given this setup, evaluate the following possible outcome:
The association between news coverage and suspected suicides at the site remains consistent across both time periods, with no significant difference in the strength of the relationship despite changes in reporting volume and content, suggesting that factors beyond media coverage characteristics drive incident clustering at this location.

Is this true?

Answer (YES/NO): NO